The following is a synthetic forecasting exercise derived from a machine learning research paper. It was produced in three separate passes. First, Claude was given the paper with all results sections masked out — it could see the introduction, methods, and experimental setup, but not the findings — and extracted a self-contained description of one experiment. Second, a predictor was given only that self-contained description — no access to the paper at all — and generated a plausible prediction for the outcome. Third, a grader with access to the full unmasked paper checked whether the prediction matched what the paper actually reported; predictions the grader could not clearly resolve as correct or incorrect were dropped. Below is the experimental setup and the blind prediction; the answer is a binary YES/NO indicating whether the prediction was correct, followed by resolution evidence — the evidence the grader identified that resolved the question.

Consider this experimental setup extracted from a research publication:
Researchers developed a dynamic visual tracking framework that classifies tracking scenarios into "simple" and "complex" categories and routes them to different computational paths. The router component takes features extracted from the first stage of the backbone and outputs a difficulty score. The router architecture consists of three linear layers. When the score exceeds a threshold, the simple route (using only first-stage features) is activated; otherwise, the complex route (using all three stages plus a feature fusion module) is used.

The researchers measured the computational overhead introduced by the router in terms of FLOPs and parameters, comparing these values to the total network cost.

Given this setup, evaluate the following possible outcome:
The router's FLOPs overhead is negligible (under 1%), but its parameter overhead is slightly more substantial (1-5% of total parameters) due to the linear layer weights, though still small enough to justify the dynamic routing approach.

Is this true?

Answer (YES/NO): NO